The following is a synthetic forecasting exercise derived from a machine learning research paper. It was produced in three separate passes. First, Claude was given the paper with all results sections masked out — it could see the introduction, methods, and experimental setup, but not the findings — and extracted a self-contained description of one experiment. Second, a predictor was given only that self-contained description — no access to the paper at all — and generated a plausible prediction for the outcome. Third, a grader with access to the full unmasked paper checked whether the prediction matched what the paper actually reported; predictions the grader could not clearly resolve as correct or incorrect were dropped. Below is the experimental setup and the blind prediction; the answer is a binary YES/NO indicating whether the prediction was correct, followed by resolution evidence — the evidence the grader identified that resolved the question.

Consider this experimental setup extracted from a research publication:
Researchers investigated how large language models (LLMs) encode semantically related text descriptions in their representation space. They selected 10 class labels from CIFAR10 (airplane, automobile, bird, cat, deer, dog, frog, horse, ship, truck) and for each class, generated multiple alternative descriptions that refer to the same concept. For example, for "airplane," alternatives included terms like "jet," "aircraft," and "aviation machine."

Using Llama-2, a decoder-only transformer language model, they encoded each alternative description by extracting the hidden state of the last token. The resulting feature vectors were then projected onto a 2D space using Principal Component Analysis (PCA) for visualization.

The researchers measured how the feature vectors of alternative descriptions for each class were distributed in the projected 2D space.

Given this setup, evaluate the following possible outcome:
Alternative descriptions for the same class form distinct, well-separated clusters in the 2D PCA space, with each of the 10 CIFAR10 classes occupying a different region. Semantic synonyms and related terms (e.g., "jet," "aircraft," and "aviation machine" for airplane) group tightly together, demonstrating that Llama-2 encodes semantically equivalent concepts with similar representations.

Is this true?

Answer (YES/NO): NO